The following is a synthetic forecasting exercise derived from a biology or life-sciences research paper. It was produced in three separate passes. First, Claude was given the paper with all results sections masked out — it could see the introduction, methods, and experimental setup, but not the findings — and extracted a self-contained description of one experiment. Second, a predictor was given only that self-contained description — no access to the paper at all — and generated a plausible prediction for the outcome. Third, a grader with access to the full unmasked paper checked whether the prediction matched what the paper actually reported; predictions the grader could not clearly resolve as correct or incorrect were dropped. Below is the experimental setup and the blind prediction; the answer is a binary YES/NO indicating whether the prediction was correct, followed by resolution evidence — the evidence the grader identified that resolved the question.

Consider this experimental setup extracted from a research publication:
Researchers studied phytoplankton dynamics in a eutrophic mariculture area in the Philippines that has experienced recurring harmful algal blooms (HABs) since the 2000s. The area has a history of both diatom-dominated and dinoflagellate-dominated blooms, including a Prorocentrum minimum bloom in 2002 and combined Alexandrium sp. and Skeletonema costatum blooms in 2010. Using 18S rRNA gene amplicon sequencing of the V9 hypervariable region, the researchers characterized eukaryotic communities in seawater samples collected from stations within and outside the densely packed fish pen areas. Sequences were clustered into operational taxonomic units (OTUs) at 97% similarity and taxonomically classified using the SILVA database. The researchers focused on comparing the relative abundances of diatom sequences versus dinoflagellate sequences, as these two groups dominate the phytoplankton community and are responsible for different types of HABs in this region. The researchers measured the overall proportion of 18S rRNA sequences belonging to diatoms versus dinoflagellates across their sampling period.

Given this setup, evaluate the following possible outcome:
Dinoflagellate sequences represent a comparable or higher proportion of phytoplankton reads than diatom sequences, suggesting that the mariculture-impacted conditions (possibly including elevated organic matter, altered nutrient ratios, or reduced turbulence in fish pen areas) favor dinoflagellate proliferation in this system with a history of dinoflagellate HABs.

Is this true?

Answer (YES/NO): NO